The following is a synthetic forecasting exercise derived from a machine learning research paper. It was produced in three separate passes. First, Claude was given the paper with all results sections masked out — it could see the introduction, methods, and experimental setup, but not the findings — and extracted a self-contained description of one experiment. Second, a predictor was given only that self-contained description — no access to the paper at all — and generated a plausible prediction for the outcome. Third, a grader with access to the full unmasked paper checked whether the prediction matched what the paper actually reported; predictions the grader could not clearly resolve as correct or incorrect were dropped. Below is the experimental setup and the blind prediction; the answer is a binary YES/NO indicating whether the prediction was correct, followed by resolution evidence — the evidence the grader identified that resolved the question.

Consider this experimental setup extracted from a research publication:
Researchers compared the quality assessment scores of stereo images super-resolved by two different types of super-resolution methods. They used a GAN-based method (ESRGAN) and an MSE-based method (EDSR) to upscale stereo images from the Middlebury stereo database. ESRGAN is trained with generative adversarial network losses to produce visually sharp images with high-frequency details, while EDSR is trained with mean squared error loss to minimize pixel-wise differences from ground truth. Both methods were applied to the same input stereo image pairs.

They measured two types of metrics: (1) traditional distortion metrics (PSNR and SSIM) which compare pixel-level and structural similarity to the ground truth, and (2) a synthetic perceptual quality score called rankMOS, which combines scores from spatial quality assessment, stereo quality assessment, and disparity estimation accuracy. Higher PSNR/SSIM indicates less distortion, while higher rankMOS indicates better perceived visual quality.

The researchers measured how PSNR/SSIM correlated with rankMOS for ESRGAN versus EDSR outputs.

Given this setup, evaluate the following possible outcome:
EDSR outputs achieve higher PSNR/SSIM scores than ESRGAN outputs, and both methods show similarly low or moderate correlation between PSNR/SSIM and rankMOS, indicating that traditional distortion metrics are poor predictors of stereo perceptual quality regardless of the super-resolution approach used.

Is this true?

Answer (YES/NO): NO